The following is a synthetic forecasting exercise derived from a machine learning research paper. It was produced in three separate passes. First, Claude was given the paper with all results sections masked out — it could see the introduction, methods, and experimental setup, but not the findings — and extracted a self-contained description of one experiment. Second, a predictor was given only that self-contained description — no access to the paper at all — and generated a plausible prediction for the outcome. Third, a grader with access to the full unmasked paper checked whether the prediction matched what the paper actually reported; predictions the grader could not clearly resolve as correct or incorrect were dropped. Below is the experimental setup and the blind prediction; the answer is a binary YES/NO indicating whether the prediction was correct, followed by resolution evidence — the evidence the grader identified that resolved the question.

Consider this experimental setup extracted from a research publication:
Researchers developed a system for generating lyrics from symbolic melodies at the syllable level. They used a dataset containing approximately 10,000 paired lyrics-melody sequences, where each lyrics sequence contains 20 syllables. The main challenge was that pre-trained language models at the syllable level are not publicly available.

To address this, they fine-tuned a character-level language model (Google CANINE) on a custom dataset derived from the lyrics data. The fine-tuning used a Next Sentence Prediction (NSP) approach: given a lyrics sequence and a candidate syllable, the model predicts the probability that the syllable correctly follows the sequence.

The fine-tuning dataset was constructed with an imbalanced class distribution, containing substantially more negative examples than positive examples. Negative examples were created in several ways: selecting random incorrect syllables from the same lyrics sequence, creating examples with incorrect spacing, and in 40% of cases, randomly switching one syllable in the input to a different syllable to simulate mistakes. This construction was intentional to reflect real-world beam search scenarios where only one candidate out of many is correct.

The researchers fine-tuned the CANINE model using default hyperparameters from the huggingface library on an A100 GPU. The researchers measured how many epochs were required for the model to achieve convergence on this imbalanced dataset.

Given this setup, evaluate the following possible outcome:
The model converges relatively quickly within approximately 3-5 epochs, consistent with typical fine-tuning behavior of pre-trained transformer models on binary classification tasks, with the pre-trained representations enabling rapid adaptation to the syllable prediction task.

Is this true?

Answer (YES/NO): YES